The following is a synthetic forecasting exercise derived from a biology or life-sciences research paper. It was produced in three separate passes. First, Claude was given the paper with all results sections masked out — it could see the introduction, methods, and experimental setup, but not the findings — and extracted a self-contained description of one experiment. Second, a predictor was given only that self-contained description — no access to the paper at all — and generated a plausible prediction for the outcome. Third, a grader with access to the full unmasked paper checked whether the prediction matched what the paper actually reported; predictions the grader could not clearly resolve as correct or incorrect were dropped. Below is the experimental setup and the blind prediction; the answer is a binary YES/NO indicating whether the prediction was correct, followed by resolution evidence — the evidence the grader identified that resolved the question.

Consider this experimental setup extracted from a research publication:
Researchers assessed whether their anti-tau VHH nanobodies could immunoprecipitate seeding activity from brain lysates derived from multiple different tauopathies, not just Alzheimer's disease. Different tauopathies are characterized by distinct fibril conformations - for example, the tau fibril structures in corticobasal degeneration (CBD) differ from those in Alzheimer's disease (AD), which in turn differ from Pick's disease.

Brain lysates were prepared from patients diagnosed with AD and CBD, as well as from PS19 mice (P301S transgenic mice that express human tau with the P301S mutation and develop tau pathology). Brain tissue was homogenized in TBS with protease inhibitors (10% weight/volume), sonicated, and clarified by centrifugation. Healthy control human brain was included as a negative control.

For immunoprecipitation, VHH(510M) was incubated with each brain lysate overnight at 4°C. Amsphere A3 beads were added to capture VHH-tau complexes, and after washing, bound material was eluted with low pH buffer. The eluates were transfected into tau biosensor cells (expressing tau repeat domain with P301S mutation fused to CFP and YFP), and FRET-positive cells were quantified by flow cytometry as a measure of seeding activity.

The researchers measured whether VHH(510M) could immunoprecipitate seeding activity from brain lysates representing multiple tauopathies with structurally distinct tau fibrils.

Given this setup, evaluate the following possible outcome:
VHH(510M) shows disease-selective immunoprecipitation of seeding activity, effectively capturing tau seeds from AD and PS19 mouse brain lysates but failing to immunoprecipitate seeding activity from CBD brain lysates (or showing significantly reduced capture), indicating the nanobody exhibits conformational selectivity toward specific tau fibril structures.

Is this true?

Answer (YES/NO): NO